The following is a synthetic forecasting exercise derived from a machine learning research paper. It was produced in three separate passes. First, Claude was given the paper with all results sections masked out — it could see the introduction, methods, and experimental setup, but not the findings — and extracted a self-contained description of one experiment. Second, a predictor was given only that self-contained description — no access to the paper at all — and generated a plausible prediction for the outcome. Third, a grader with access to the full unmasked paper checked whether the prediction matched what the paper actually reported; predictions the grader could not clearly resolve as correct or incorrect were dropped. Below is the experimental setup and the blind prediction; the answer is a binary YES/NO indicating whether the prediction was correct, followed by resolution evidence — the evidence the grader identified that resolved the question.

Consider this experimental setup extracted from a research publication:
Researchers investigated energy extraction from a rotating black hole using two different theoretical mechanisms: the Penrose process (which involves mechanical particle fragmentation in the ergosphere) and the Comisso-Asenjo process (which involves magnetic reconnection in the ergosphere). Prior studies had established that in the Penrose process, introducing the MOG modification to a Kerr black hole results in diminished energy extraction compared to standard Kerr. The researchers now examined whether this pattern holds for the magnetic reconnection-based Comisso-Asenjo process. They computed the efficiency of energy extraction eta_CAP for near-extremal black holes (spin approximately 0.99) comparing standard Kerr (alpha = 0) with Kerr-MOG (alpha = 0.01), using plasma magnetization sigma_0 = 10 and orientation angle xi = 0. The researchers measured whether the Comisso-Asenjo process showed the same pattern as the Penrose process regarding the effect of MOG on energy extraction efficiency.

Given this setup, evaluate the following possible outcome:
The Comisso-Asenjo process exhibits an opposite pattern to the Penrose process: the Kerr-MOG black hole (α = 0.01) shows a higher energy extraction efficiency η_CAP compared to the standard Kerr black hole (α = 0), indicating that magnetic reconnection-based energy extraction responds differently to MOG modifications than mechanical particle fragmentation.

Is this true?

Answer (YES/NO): YES